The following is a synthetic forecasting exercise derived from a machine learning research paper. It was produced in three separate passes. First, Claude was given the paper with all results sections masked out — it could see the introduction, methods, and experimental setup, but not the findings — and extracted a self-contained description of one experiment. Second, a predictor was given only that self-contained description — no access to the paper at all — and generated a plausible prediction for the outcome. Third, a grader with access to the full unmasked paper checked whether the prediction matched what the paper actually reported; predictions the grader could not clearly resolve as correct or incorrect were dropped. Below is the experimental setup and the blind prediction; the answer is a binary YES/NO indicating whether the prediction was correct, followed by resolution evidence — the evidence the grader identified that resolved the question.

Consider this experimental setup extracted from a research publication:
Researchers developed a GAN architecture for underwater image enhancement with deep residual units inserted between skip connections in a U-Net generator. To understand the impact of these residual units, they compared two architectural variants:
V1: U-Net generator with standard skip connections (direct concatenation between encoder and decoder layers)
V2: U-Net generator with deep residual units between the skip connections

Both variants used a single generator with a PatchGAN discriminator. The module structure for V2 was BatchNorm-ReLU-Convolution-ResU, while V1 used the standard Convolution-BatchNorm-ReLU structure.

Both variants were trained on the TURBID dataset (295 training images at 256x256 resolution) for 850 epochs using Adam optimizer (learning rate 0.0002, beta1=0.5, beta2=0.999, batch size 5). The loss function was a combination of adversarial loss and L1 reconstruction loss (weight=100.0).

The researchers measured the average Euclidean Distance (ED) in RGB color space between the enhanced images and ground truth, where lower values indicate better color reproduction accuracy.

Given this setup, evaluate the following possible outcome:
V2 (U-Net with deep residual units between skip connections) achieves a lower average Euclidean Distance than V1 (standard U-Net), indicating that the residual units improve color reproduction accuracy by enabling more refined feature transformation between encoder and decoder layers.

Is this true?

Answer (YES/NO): YES